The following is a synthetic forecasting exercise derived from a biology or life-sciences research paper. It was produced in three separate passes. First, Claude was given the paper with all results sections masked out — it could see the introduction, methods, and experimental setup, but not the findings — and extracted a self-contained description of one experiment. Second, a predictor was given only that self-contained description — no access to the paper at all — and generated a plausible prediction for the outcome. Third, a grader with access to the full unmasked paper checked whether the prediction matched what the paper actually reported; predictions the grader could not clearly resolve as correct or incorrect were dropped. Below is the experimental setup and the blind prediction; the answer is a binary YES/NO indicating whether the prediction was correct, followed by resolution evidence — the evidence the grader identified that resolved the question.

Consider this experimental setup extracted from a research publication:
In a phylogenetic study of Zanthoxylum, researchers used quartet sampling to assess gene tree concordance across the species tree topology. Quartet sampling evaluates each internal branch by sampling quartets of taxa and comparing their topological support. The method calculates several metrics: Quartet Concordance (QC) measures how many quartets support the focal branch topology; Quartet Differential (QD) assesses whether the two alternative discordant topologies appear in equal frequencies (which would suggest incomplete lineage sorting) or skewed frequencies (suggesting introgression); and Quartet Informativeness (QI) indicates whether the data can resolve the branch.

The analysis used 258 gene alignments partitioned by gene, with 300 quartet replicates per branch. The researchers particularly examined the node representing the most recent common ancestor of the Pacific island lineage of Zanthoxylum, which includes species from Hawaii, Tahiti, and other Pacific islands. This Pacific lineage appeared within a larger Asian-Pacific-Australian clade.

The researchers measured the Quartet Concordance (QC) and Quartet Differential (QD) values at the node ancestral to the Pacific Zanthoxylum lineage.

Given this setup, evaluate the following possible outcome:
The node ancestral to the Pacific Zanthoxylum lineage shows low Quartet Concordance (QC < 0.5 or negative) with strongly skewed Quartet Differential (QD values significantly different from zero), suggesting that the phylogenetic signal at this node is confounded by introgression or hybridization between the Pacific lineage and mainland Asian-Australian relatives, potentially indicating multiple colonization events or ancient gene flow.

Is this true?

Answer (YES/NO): NO